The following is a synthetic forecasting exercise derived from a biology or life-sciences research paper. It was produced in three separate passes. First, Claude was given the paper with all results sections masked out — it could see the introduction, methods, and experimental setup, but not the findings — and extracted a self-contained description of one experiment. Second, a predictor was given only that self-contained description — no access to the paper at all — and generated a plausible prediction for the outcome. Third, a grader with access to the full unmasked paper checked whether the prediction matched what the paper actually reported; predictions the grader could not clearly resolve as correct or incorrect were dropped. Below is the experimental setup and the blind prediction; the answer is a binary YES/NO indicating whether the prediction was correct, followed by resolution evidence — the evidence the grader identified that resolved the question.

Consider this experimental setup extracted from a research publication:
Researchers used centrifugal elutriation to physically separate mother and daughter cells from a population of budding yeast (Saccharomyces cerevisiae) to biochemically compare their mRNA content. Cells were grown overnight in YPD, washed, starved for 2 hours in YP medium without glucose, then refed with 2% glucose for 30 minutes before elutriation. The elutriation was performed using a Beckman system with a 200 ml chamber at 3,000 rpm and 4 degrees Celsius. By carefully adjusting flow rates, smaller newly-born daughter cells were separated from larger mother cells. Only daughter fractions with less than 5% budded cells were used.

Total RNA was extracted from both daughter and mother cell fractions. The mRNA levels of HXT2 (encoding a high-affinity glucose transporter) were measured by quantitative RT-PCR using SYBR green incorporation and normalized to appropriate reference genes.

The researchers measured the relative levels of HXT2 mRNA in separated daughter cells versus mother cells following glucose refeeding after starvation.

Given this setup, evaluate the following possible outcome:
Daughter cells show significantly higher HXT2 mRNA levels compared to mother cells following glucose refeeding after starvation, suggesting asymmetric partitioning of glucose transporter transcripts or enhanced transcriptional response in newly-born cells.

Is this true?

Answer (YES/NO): YES